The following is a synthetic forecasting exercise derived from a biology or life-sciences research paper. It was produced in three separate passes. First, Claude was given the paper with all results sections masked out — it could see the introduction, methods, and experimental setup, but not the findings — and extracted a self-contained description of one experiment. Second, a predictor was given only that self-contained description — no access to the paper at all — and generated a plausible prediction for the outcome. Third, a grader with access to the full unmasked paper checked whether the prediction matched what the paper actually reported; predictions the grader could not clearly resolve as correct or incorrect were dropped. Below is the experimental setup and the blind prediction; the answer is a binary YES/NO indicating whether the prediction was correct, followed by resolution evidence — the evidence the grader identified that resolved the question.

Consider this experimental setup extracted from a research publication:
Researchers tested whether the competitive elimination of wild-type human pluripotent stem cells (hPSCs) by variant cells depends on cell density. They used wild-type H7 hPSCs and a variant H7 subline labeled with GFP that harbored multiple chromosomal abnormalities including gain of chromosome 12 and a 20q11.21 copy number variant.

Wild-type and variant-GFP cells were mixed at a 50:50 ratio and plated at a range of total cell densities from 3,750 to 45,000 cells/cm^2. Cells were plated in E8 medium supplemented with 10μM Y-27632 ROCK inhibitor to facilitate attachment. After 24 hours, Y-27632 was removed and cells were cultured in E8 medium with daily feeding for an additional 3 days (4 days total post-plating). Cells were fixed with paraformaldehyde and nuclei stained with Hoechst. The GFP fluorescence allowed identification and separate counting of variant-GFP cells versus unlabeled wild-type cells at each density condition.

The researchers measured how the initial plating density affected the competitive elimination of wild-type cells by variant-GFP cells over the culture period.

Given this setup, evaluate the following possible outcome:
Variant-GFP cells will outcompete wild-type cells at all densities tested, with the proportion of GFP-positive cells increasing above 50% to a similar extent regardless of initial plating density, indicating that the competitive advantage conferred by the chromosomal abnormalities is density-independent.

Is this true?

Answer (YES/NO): NO